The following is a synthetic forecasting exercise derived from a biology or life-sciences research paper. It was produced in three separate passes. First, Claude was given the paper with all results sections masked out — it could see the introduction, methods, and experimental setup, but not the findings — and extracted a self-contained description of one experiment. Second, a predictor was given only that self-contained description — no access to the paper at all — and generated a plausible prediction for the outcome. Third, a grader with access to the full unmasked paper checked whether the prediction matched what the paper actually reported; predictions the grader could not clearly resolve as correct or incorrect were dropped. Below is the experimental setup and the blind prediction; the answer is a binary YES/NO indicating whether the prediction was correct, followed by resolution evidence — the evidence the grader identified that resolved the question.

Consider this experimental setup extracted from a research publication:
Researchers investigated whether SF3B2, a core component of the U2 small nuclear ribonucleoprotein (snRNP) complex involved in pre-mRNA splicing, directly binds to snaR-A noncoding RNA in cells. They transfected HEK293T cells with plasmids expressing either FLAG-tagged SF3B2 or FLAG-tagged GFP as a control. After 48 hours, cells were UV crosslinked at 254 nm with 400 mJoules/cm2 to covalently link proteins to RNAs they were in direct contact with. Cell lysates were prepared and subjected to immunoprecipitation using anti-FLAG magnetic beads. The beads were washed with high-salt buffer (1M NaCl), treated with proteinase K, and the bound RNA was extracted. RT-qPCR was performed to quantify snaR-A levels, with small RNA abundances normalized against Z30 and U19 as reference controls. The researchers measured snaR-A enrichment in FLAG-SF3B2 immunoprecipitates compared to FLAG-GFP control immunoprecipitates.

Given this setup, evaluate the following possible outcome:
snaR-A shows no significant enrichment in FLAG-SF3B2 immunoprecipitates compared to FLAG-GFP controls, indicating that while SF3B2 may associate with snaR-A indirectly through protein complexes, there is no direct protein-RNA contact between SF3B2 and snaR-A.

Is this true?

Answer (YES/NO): NO